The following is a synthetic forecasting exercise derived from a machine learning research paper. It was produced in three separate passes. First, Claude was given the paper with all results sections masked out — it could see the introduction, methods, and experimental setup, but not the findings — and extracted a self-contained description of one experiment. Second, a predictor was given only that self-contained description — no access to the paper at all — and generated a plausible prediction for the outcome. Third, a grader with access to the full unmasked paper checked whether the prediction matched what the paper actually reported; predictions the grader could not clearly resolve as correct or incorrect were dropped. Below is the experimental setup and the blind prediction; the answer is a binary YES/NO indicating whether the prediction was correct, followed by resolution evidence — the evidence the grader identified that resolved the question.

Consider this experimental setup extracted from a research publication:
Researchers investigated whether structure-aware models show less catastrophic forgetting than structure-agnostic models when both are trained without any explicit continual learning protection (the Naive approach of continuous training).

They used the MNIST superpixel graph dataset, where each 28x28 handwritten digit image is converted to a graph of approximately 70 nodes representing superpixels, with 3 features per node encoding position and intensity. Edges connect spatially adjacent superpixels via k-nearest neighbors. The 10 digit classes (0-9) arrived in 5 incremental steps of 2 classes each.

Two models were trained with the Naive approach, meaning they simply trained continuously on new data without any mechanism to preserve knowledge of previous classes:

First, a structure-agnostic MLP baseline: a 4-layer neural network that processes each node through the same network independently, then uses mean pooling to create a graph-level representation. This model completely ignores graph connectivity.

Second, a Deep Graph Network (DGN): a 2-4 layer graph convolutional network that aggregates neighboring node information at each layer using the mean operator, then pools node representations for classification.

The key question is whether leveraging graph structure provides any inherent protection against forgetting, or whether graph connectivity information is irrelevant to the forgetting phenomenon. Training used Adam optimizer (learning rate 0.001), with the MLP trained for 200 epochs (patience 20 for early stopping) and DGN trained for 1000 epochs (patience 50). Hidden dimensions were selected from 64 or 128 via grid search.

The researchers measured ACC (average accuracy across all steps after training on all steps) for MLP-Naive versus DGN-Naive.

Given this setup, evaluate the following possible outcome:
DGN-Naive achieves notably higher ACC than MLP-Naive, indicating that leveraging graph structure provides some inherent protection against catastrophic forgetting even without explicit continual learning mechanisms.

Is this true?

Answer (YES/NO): NO